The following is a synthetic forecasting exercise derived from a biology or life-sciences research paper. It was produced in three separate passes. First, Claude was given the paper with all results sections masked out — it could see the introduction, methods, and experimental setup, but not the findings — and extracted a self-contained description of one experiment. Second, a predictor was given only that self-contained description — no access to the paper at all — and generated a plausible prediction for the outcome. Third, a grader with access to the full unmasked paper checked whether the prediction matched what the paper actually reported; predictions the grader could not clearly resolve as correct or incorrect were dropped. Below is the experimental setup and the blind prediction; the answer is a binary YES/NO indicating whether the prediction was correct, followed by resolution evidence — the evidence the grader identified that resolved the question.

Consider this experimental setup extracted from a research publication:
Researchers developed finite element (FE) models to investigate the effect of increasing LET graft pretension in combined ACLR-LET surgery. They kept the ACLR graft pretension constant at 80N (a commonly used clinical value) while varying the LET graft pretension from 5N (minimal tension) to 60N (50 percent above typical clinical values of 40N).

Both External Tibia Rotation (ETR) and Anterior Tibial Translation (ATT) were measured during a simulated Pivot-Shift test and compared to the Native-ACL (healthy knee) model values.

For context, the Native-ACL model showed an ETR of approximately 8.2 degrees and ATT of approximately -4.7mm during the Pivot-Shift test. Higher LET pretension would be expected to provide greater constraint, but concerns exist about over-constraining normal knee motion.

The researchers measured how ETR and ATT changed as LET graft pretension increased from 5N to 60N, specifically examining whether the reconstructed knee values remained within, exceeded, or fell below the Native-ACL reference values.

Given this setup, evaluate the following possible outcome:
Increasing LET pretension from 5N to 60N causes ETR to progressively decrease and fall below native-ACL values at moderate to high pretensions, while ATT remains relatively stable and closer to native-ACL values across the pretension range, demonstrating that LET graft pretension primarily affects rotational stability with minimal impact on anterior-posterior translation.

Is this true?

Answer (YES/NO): NO